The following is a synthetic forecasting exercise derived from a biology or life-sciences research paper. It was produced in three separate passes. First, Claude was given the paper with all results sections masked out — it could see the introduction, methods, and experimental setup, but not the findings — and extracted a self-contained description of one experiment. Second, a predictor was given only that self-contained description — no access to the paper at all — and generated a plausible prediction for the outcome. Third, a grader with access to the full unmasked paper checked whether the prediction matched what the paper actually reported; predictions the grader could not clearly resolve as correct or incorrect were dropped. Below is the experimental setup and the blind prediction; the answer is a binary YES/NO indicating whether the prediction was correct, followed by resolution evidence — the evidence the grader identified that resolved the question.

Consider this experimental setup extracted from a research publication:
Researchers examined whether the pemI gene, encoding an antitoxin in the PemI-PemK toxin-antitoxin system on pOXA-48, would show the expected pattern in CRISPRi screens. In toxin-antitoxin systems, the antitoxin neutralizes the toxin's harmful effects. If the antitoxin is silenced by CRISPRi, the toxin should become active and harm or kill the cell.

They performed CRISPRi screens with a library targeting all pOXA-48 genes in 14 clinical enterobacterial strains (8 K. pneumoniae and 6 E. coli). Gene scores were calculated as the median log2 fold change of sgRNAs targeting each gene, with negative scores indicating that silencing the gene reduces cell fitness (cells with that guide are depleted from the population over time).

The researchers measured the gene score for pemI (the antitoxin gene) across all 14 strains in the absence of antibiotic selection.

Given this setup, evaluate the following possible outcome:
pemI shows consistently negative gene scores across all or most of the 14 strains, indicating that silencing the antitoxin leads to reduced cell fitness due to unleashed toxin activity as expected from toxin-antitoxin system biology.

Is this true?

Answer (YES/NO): YES